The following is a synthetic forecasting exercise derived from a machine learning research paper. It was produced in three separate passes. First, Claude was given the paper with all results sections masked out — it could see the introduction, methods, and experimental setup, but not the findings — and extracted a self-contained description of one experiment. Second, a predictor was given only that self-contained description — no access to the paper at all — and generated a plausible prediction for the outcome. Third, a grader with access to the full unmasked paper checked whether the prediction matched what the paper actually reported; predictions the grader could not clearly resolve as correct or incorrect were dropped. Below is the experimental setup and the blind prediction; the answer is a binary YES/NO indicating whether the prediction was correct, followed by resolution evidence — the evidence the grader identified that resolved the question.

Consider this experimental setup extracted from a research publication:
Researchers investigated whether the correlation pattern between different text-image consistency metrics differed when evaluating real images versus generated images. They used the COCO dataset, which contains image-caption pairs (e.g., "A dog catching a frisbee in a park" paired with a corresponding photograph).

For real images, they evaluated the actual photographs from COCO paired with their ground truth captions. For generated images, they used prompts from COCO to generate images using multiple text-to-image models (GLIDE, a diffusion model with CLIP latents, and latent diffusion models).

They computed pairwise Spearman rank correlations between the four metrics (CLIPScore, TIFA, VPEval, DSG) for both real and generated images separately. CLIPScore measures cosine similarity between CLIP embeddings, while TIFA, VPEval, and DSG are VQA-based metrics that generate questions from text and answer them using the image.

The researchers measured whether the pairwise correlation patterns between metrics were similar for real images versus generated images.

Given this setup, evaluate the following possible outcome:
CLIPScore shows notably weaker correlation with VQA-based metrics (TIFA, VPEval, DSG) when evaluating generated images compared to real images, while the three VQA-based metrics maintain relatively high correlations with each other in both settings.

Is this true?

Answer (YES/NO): NO